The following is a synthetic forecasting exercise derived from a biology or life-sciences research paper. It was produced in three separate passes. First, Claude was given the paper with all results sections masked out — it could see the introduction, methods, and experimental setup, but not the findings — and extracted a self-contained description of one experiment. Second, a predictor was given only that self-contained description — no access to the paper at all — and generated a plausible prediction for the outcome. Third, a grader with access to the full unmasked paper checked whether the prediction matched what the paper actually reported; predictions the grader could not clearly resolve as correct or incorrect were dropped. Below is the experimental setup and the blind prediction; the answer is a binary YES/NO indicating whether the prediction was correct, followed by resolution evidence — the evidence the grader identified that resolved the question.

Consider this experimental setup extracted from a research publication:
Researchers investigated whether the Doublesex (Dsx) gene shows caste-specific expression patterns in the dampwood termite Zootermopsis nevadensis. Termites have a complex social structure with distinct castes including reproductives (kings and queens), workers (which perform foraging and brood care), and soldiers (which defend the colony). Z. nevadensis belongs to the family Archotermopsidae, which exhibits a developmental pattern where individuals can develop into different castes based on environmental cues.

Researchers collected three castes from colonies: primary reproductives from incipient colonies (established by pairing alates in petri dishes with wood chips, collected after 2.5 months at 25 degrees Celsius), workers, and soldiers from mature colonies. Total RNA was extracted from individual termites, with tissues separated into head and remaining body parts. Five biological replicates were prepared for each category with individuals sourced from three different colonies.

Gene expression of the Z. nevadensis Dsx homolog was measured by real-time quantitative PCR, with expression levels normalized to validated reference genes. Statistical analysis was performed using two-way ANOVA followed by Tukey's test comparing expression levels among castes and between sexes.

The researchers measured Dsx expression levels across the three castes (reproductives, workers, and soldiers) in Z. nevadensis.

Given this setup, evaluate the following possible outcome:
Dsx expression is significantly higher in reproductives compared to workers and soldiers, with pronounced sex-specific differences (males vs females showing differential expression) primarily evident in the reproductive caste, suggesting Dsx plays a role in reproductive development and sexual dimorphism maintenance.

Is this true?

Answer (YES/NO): NO